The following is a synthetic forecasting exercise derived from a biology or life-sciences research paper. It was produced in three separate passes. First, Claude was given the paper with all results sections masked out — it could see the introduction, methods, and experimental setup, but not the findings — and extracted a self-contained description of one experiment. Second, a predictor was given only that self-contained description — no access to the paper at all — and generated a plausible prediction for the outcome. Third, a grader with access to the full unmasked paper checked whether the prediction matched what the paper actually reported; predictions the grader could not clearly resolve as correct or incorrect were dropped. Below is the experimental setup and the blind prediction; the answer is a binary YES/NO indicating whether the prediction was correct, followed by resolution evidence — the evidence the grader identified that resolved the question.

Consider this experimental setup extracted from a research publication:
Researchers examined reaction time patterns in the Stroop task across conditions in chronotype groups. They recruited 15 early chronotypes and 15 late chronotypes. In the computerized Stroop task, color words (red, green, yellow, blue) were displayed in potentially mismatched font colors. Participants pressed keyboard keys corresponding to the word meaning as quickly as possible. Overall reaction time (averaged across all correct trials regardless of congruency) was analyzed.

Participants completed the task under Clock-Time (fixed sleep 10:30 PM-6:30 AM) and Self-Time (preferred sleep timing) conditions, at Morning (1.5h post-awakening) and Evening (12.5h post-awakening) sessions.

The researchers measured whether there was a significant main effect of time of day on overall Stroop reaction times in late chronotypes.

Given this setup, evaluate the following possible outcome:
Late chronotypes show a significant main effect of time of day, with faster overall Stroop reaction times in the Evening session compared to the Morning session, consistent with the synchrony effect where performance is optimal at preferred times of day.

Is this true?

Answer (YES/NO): YES